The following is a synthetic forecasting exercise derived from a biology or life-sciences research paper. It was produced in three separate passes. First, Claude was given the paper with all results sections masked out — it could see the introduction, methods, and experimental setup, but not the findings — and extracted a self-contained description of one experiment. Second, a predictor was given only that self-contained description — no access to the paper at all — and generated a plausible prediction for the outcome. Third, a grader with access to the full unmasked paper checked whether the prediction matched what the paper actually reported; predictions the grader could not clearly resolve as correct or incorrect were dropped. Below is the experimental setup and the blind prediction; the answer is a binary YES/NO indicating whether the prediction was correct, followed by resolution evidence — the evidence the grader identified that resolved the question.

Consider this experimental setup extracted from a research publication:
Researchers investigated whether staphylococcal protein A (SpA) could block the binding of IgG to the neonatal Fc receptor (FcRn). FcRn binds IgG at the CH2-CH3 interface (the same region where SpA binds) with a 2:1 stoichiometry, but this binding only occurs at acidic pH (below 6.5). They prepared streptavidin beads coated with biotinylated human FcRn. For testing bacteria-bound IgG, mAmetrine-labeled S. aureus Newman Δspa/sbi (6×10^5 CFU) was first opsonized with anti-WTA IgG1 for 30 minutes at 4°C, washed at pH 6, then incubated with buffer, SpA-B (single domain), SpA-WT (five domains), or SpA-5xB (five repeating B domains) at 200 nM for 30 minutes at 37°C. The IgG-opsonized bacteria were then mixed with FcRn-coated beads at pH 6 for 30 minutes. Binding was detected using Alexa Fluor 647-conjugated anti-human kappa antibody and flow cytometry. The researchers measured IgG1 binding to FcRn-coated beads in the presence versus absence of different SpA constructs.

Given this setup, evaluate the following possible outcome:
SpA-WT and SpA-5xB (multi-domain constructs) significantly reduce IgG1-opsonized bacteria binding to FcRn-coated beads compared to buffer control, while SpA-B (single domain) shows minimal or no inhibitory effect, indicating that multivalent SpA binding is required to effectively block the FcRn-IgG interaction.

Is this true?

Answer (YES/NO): NO